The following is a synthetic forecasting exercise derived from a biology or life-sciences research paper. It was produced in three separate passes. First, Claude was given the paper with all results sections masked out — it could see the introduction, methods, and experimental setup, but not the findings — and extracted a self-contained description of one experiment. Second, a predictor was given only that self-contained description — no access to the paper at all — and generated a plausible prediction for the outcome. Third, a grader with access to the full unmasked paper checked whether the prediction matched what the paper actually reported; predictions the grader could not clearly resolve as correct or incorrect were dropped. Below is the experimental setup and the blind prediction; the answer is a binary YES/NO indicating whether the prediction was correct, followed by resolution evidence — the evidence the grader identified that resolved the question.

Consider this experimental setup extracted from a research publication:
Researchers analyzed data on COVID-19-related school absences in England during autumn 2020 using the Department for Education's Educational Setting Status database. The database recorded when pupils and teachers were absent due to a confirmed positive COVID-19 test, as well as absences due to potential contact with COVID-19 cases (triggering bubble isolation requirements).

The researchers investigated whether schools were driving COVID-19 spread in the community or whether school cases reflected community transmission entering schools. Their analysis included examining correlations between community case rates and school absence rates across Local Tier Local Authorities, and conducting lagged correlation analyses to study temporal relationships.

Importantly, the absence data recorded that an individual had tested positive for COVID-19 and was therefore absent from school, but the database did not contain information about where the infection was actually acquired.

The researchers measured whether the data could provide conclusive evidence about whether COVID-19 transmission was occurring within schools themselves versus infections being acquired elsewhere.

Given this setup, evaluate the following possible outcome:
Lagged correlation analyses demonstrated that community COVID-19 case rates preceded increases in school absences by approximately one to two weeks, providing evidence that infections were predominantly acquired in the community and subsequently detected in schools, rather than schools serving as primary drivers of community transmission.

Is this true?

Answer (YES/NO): NO